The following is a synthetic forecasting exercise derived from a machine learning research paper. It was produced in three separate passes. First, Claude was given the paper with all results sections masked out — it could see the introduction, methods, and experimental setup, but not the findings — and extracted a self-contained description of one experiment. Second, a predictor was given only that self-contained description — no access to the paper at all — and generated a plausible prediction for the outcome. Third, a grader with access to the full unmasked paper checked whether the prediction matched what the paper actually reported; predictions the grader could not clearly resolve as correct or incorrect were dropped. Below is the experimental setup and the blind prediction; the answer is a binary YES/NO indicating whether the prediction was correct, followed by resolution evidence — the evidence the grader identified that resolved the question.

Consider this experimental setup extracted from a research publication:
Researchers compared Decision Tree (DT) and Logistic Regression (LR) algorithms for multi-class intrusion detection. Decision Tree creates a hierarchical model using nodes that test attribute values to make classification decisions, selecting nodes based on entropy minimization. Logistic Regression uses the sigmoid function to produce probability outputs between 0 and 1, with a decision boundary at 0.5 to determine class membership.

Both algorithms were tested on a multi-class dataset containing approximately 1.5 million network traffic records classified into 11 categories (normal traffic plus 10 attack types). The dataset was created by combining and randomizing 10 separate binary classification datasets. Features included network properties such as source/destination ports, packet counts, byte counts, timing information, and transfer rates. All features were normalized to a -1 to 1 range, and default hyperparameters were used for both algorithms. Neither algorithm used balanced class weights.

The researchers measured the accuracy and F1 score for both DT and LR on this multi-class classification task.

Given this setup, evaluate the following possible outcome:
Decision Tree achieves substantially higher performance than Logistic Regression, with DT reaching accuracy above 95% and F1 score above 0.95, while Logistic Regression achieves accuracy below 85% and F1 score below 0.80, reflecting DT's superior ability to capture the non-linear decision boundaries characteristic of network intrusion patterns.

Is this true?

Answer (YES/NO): YES